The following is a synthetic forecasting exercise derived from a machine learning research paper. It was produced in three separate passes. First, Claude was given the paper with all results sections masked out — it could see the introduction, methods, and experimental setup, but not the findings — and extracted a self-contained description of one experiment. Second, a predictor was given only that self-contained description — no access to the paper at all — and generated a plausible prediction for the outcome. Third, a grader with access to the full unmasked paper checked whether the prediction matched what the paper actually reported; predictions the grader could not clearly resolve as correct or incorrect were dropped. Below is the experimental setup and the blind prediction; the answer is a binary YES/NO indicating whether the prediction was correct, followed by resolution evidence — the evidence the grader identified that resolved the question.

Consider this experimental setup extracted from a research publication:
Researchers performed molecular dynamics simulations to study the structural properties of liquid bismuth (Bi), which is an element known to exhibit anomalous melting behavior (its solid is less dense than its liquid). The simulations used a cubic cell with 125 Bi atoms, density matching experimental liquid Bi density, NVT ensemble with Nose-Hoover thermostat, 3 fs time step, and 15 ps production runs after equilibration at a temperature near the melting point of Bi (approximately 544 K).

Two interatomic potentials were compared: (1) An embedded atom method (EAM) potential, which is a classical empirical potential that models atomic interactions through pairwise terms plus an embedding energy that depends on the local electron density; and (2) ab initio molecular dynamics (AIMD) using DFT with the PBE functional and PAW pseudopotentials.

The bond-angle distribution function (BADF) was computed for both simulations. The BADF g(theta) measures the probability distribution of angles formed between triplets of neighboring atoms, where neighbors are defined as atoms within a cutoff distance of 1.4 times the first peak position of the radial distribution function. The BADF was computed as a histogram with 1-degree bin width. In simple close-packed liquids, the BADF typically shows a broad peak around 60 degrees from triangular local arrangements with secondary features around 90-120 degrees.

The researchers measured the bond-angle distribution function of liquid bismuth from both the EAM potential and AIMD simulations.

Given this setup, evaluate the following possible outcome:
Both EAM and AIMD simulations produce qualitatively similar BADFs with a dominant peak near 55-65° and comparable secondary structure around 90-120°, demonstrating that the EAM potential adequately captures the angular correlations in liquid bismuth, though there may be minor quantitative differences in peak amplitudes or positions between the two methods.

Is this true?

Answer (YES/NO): NO